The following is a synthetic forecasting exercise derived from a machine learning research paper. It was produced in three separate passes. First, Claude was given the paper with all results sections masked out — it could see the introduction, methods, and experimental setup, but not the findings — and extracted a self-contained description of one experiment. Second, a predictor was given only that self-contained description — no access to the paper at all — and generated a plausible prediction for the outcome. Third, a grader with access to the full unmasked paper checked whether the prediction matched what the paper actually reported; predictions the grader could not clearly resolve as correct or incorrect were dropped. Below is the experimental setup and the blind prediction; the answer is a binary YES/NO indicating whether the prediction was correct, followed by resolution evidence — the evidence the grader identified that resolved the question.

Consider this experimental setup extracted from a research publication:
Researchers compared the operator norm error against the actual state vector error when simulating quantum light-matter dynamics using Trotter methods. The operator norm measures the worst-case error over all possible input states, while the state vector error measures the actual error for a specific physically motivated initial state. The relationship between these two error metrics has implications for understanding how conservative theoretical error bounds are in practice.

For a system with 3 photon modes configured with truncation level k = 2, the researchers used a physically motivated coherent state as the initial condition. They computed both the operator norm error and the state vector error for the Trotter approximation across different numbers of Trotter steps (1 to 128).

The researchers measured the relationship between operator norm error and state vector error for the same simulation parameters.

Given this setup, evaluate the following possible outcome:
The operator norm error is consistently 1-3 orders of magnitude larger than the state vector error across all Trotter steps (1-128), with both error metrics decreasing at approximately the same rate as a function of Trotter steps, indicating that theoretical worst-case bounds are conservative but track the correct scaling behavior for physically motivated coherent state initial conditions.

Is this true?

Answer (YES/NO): NO